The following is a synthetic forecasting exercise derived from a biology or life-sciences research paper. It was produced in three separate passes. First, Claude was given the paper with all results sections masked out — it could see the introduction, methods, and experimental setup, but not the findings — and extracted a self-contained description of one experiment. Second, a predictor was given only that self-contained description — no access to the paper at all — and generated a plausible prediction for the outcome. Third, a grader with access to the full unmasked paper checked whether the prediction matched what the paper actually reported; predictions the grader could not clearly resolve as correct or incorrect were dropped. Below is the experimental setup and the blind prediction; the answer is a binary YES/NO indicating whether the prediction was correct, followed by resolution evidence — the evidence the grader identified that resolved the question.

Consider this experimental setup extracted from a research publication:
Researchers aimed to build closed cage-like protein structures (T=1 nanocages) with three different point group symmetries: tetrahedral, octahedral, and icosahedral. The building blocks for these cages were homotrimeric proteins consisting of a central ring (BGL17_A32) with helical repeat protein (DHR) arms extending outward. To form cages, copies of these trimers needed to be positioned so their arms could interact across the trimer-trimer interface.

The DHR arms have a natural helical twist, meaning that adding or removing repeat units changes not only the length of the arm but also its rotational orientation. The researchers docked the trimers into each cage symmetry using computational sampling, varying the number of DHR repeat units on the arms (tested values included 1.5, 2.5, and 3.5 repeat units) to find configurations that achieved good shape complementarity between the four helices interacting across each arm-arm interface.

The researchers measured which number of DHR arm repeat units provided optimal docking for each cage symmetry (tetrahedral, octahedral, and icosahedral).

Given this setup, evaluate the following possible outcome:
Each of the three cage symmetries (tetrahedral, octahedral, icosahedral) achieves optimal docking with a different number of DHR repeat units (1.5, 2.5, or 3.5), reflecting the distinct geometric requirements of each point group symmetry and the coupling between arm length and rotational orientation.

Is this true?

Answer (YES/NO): YES